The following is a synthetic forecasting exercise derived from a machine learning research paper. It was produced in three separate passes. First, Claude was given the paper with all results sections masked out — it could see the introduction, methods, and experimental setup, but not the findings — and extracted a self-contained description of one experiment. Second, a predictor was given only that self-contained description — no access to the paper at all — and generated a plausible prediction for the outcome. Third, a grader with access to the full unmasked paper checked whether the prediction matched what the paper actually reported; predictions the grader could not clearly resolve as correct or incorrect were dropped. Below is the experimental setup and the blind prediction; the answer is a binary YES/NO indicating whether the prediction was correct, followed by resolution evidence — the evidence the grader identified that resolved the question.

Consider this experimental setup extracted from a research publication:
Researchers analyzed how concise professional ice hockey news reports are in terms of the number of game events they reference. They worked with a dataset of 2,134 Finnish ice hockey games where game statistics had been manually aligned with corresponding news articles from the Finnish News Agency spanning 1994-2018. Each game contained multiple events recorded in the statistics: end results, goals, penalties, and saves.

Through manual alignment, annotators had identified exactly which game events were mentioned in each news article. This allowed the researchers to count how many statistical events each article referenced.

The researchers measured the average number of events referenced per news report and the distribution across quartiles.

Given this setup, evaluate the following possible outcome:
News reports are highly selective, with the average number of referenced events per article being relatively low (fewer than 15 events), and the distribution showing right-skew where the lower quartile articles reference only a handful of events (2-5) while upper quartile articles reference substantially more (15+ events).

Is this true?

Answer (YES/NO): NO